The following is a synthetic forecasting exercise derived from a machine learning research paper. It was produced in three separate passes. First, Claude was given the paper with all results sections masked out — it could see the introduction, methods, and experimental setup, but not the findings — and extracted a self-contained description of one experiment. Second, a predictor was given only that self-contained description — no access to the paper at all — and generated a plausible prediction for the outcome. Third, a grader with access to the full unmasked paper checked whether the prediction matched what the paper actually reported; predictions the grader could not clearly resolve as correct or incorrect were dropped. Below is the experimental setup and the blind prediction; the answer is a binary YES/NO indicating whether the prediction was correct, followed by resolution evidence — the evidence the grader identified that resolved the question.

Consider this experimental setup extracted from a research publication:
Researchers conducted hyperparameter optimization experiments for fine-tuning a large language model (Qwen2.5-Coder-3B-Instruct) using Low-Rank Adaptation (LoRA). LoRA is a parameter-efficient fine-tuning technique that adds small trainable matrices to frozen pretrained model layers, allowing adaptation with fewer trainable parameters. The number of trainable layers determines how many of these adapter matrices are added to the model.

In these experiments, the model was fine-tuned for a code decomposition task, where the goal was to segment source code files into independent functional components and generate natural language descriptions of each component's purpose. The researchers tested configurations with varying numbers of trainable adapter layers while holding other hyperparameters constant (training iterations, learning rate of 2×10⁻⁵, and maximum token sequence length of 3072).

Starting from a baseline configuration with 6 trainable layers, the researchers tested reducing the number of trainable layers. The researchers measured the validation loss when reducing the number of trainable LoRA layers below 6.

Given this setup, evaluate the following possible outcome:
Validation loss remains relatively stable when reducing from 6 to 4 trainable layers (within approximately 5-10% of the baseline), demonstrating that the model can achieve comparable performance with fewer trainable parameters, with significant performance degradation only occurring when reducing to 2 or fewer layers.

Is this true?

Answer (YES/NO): NO